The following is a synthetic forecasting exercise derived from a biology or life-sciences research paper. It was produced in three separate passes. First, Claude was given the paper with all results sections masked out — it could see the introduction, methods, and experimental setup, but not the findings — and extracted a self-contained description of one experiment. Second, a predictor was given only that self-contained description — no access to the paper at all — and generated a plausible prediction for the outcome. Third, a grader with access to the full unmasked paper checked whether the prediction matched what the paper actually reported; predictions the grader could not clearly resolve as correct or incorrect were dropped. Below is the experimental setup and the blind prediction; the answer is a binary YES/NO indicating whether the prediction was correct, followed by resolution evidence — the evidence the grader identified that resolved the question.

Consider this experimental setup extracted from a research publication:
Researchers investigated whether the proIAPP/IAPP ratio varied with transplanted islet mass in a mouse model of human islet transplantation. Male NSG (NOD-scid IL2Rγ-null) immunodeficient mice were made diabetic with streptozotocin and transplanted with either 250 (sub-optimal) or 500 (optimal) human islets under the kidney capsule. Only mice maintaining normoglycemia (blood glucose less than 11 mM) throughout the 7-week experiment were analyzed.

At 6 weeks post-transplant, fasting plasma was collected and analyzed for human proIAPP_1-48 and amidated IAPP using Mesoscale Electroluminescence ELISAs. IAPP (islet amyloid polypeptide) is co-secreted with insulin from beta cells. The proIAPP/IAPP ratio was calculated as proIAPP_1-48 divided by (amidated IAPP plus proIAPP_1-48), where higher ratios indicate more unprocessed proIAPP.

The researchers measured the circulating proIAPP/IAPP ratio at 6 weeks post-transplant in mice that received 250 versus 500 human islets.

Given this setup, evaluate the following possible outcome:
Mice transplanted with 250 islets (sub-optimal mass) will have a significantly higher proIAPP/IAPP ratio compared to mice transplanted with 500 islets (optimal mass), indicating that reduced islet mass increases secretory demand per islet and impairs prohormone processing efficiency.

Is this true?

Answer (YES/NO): YES